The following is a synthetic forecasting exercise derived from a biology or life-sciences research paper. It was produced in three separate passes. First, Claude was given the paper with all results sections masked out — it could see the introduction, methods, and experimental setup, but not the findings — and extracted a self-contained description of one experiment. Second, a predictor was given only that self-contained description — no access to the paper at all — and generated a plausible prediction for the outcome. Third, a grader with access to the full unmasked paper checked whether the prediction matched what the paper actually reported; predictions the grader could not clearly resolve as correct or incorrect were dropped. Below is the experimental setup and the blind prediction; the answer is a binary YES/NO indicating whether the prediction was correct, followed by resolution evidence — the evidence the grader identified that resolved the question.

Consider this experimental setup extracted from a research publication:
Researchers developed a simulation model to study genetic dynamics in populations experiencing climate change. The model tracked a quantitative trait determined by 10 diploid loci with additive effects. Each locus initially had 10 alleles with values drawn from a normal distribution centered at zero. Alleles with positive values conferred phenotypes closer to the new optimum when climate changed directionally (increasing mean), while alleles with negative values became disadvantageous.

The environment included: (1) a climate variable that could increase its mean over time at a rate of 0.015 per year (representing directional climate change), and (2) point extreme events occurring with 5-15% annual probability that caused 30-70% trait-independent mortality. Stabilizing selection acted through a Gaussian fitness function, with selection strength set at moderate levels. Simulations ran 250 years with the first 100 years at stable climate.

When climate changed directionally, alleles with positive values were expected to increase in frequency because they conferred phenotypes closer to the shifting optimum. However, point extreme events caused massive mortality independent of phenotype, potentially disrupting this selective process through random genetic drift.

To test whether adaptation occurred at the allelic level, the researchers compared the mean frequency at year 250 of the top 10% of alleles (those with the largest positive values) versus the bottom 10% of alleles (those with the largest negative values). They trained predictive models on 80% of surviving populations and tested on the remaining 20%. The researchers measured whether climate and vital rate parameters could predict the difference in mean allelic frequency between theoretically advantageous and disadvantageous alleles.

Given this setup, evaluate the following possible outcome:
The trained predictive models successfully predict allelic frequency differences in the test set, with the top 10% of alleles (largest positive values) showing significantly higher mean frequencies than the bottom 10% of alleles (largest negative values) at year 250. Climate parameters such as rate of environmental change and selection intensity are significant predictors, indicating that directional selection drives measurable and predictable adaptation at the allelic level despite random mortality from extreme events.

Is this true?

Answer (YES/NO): NO